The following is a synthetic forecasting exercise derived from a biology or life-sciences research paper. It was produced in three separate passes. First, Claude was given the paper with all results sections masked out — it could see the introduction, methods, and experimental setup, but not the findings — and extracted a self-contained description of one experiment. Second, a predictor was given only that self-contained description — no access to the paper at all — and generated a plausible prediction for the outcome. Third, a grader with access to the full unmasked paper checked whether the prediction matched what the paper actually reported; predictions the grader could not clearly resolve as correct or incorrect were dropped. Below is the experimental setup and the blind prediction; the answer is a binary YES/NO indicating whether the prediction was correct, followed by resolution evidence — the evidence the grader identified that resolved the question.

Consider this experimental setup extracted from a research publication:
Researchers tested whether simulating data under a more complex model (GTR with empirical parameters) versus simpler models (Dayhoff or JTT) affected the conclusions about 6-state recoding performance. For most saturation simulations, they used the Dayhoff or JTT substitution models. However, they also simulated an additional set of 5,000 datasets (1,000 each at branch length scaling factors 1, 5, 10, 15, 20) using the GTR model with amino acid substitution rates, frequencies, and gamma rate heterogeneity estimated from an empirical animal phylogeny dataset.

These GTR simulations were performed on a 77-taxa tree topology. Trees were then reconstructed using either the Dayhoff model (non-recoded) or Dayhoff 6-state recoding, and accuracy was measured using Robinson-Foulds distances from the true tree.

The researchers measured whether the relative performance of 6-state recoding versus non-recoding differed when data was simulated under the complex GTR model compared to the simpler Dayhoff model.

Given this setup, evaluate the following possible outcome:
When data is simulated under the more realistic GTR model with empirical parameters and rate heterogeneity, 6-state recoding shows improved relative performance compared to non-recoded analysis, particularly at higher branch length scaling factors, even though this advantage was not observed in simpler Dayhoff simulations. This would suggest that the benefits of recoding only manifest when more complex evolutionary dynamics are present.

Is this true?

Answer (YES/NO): NO